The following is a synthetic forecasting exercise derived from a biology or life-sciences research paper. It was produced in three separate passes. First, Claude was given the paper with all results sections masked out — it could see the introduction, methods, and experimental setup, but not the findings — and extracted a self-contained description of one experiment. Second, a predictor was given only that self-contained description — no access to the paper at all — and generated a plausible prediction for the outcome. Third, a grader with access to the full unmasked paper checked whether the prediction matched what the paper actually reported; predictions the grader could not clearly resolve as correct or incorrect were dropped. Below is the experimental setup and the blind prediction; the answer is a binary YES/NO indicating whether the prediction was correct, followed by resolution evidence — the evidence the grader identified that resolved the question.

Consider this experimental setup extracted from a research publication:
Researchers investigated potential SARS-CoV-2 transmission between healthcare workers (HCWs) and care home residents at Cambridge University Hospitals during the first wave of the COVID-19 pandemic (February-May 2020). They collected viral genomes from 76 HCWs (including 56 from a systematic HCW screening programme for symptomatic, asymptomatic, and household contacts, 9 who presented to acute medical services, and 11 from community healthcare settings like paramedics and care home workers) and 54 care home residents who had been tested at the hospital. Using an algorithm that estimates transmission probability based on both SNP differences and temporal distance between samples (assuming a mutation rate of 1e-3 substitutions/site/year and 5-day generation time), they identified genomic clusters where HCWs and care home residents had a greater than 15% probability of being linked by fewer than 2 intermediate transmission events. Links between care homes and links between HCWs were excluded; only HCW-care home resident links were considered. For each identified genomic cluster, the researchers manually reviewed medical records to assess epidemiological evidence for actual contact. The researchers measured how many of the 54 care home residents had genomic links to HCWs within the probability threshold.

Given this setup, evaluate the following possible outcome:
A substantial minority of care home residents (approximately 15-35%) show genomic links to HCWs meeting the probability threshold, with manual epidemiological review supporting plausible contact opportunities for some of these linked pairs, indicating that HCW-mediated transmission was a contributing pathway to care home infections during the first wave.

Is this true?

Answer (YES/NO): NO